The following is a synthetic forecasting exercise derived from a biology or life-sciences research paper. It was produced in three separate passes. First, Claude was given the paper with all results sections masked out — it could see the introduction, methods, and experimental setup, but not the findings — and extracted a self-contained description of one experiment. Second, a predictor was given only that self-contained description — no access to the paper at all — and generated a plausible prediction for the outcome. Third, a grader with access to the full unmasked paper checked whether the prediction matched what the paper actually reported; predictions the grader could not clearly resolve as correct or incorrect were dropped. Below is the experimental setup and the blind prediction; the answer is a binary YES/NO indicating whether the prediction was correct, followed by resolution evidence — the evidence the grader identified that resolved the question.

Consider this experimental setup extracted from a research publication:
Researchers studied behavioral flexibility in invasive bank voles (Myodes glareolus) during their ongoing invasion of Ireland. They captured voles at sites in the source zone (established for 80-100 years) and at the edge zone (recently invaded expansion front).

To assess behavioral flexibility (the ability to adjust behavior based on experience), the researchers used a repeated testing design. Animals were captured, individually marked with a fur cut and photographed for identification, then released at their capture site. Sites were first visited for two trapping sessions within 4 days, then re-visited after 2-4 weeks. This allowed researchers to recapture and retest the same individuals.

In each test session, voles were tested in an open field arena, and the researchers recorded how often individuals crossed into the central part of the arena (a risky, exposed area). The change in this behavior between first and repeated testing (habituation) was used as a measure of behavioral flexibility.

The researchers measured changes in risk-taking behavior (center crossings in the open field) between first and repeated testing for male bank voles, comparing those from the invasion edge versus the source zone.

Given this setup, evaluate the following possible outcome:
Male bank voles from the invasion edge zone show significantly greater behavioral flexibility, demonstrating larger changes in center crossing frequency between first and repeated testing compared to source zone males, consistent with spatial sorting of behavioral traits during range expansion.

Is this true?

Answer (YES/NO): YES